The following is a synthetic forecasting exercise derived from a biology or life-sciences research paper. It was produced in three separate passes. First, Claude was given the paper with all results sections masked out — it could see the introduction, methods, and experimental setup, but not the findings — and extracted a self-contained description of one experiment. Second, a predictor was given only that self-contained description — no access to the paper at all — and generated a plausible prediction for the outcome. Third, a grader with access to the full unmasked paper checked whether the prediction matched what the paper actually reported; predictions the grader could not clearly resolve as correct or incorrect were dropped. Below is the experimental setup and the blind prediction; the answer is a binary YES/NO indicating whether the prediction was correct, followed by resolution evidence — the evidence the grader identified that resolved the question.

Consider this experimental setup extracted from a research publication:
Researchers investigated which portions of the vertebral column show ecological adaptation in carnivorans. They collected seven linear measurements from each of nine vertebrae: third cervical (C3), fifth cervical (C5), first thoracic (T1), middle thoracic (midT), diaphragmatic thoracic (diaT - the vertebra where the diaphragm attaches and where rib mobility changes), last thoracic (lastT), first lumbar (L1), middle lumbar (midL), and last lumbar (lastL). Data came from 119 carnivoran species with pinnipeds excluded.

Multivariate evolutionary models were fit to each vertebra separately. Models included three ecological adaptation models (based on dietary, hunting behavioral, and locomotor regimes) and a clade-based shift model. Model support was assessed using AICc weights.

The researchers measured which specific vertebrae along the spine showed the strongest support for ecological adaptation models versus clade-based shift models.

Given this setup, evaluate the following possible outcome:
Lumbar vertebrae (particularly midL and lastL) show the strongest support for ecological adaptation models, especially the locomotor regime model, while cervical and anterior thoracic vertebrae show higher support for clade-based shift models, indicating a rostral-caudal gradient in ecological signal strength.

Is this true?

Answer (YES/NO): NO